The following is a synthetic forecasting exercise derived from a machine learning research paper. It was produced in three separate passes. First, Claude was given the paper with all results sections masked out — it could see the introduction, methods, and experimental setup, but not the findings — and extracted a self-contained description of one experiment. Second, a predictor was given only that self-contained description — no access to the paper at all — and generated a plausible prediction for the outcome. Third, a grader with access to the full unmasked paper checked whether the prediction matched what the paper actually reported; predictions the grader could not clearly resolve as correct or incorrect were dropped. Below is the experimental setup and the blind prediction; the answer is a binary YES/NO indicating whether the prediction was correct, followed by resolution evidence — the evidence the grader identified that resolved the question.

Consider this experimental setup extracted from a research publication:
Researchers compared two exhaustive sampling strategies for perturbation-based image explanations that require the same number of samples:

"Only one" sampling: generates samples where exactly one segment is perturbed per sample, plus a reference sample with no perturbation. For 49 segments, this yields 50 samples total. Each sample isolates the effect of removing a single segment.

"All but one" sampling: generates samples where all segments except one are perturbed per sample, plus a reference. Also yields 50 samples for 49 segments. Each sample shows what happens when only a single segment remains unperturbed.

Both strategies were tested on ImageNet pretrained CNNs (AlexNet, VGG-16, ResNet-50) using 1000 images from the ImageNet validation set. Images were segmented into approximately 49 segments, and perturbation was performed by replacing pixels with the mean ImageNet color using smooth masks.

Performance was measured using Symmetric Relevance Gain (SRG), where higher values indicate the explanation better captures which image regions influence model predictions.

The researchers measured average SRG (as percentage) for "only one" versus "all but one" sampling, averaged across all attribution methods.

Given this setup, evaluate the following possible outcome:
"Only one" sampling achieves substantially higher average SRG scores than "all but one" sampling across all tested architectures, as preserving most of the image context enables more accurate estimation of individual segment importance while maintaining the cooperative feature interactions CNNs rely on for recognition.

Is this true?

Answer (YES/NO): NO